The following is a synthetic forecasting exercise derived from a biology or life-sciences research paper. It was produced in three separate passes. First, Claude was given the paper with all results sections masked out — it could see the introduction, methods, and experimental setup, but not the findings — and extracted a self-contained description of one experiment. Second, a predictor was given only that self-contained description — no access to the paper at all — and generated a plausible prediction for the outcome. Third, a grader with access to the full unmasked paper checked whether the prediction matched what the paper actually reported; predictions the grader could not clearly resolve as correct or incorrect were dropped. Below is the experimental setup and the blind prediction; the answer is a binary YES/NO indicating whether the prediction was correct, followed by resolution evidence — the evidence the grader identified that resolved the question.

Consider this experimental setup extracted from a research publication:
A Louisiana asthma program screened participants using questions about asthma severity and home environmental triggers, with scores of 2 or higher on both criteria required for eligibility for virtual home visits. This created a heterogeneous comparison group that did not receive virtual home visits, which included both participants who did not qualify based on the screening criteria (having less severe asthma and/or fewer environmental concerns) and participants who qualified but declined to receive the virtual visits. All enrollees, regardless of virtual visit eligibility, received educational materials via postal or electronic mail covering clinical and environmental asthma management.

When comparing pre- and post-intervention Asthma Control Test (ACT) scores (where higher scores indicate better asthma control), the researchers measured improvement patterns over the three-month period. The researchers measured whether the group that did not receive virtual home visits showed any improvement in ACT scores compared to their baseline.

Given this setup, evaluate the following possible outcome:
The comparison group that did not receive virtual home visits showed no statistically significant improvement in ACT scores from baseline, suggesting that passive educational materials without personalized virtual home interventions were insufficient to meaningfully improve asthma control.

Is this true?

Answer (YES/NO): YES